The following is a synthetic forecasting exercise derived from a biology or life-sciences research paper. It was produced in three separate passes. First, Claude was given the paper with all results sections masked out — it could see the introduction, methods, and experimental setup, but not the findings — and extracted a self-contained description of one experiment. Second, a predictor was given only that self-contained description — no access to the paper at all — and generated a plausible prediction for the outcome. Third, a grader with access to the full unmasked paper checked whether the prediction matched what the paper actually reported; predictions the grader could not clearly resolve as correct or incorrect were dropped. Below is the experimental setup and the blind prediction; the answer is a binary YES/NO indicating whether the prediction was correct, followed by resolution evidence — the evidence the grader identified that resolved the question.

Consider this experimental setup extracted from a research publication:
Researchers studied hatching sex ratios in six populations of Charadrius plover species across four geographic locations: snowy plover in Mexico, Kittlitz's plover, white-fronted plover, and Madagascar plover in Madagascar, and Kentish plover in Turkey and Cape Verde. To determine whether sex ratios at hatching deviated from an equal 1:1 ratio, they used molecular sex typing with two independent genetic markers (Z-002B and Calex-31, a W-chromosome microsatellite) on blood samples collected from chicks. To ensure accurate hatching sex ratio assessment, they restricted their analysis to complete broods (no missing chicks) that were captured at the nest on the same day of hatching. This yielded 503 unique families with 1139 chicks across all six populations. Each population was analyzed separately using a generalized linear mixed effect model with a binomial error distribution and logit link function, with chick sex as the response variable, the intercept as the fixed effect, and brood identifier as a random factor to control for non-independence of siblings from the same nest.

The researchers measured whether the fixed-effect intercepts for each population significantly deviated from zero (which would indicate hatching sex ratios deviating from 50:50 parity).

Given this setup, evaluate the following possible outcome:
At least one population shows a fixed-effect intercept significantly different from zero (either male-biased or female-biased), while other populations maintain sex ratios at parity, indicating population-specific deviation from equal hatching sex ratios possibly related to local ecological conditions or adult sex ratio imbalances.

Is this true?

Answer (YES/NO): NO